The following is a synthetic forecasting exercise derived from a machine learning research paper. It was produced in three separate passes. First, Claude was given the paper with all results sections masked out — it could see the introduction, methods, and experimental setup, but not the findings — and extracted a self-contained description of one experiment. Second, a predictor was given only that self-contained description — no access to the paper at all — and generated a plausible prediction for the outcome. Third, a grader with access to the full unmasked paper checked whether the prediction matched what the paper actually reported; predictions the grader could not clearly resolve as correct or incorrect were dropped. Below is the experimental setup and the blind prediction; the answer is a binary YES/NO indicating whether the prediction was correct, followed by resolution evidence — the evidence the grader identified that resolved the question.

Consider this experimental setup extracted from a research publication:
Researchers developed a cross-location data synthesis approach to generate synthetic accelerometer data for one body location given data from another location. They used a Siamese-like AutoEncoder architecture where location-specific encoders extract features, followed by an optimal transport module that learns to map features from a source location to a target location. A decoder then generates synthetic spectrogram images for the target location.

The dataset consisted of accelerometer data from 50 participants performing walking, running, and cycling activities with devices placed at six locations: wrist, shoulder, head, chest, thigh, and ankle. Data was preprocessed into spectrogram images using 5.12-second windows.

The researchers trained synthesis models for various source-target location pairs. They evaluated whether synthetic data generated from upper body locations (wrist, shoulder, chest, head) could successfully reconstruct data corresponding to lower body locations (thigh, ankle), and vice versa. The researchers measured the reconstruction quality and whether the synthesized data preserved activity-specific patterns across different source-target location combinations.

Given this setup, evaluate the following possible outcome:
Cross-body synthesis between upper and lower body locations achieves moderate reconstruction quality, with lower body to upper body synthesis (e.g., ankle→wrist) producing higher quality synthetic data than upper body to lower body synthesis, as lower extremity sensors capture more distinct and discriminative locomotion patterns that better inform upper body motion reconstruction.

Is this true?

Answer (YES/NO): NO